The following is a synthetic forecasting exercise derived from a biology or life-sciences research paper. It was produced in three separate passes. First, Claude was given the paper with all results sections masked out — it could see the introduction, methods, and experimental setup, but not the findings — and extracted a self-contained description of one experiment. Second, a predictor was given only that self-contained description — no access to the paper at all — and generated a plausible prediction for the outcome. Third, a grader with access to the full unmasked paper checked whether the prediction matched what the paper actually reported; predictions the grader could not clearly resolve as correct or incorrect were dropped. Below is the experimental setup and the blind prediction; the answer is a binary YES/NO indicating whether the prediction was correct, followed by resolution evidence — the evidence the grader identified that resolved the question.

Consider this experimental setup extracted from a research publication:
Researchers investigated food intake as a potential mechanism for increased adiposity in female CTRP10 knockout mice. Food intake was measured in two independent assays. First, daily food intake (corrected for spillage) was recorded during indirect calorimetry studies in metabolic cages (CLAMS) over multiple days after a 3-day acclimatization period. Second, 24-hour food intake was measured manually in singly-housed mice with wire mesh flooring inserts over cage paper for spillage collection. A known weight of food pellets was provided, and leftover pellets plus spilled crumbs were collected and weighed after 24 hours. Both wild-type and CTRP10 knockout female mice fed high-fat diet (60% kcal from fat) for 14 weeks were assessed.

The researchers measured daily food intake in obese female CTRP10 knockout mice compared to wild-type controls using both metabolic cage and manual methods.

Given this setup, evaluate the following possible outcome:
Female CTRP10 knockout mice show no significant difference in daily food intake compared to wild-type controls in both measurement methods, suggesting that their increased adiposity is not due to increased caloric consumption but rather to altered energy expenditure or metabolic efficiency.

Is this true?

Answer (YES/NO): NO